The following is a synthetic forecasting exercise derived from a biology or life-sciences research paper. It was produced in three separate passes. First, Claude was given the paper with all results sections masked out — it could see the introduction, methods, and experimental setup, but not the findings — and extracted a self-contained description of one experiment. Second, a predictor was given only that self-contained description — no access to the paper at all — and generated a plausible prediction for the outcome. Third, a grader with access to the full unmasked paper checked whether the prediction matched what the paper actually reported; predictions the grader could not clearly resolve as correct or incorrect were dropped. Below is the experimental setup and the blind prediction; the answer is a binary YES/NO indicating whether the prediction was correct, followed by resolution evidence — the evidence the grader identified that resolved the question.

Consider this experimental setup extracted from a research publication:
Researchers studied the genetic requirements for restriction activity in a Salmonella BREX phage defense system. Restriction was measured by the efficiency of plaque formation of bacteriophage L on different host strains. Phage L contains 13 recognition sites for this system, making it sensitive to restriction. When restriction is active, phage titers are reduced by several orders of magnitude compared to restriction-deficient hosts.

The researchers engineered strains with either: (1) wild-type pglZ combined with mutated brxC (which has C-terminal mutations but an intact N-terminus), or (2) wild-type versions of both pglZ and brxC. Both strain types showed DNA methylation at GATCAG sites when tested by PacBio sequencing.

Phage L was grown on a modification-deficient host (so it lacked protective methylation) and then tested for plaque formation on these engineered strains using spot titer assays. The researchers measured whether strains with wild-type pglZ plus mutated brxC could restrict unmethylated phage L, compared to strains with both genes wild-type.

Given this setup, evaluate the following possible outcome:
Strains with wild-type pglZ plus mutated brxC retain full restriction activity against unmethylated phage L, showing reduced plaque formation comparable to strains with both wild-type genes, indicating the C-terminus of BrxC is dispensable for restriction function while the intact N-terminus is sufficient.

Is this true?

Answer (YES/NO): NO